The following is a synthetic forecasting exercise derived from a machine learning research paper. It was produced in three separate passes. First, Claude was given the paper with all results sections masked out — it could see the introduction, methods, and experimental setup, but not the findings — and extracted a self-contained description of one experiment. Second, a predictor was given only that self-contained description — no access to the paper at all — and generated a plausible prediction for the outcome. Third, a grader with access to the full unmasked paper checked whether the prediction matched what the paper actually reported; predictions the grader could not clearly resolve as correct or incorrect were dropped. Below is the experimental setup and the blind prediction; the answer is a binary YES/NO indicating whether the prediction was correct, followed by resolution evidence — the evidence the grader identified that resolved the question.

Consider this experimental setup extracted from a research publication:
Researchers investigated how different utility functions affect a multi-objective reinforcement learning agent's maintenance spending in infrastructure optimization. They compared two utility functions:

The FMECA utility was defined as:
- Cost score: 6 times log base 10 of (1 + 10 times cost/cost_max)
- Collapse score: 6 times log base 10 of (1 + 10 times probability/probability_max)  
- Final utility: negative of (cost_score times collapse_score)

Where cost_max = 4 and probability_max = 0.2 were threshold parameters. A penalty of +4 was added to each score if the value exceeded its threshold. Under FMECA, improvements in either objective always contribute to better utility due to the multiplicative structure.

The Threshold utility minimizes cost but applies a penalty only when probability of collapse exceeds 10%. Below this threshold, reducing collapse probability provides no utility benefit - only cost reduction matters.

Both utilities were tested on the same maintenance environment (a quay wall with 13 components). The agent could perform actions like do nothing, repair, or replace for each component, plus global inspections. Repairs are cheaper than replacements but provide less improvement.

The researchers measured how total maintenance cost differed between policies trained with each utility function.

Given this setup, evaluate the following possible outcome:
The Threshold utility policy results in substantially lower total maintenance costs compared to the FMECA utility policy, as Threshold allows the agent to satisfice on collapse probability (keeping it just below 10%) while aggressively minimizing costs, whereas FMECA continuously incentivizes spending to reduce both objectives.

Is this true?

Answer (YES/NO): YES